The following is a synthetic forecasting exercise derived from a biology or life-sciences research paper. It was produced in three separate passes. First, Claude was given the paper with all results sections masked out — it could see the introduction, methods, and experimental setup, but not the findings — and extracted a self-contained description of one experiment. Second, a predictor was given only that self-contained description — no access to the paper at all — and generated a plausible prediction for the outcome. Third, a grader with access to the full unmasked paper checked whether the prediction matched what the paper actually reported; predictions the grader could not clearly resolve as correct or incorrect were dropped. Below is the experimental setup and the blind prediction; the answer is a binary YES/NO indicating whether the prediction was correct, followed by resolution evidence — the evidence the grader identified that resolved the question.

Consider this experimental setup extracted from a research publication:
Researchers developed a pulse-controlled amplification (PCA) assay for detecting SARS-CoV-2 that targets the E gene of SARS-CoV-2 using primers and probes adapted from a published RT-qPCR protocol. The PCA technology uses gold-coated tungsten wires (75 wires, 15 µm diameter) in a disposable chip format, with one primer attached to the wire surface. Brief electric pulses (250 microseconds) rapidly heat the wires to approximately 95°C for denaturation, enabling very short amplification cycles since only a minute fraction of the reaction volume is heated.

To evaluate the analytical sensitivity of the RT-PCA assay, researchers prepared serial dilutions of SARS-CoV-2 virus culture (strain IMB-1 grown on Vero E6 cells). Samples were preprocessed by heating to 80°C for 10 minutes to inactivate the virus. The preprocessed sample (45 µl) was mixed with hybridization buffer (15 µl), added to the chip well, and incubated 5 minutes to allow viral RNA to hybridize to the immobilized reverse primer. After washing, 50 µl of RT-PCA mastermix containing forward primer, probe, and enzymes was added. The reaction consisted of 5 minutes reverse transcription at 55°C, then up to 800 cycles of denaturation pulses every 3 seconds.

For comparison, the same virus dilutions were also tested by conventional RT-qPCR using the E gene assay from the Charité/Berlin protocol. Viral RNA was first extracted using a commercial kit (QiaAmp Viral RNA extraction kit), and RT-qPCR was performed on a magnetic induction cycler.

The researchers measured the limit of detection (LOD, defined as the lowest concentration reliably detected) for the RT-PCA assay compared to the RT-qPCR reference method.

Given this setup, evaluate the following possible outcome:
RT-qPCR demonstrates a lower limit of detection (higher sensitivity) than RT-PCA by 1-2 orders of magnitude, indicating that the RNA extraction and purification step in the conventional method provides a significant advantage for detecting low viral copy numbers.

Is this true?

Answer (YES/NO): YES